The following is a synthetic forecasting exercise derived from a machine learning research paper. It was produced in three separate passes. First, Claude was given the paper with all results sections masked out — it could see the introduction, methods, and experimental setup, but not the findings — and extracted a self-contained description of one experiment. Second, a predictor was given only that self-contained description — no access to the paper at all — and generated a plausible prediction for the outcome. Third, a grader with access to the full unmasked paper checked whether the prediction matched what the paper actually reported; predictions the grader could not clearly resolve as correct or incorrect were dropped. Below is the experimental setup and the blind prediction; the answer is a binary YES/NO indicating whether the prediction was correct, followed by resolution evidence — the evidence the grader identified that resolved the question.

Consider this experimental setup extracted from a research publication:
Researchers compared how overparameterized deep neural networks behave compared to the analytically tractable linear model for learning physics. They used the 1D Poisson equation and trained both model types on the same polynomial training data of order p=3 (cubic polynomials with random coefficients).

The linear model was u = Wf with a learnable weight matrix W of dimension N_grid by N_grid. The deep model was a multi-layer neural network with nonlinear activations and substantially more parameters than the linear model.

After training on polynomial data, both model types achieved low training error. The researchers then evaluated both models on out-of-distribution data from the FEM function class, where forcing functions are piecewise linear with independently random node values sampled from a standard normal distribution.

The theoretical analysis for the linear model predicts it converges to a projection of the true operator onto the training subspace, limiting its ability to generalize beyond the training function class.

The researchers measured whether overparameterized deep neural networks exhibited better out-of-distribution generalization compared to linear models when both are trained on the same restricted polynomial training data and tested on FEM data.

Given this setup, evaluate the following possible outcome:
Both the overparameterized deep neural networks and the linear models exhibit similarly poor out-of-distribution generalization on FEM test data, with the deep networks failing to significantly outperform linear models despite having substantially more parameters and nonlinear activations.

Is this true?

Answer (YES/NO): YES